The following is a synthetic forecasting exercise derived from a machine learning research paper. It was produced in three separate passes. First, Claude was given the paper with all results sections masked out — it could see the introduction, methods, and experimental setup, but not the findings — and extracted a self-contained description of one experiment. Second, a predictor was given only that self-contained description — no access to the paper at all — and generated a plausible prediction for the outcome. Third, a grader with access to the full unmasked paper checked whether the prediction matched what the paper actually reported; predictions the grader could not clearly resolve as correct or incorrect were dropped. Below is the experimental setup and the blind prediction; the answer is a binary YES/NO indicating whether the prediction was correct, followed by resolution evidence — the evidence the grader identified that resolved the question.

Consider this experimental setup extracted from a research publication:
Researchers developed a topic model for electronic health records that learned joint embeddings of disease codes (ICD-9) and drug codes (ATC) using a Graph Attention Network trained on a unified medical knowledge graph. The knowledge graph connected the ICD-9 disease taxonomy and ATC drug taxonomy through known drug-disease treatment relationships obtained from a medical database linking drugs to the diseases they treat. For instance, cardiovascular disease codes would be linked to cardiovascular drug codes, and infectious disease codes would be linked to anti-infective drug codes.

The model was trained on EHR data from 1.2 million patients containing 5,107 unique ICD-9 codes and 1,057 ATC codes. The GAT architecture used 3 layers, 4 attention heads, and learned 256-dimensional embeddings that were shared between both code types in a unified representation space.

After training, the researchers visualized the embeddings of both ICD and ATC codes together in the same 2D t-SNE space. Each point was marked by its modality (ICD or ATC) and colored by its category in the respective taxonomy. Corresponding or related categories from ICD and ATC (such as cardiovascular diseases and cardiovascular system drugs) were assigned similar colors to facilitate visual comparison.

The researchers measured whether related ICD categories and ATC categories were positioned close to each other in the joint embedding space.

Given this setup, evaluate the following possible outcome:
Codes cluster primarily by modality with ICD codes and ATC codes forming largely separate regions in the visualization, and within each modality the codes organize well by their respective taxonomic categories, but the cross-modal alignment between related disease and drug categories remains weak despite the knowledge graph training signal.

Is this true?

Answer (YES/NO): NO